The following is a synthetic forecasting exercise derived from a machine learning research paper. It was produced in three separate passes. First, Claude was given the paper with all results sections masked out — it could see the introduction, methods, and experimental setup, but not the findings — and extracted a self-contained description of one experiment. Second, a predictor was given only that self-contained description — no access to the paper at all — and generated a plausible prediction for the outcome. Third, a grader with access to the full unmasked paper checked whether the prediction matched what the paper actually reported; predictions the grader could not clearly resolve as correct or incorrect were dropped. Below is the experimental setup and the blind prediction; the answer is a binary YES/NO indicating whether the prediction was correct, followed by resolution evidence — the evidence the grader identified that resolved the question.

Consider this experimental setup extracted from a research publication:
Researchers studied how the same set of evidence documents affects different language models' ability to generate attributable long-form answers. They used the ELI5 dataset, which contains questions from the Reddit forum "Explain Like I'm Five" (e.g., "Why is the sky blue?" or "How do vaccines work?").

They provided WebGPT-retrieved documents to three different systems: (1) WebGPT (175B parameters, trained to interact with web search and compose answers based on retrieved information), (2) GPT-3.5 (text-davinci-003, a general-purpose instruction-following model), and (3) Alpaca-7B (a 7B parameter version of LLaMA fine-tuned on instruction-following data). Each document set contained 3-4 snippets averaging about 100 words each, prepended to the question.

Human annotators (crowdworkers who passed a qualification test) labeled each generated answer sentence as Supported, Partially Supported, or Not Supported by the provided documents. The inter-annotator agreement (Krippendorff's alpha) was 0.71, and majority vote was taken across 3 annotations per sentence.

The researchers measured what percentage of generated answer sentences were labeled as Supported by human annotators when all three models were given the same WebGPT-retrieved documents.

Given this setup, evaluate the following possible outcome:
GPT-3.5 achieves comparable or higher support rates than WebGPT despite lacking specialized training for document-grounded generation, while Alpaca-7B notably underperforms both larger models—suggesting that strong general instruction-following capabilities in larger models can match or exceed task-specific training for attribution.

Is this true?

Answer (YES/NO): NO